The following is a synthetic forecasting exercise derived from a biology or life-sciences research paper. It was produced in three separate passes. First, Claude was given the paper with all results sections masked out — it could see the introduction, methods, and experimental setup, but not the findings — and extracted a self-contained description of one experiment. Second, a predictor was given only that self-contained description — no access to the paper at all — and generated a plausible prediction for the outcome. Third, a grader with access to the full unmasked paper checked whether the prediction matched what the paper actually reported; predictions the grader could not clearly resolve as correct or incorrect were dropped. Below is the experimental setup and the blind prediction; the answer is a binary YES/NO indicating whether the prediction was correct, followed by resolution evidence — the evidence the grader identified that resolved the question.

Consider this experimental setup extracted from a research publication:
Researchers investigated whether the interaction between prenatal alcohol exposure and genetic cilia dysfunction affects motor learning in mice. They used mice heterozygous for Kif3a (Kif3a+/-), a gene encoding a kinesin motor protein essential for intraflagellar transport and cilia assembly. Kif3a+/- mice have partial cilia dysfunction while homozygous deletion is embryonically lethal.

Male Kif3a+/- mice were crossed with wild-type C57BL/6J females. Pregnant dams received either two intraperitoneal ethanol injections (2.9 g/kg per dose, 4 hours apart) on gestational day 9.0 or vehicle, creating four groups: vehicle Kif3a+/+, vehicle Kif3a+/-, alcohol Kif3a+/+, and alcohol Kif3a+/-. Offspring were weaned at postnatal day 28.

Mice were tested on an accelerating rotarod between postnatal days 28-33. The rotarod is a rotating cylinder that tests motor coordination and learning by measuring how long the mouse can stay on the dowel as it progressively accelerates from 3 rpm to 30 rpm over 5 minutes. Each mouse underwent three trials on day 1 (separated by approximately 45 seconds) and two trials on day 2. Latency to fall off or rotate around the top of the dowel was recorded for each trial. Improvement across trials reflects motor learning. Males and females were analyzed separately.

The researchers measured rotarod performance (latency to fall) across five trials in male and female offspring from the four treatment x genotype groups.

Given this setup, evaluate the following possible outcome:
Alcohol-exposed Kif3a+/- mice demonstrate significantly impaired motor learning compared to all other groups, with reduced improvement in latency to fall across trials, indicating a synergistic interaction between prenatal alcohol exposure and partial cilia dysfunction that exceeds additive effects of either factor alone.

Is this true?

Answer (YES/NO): NO